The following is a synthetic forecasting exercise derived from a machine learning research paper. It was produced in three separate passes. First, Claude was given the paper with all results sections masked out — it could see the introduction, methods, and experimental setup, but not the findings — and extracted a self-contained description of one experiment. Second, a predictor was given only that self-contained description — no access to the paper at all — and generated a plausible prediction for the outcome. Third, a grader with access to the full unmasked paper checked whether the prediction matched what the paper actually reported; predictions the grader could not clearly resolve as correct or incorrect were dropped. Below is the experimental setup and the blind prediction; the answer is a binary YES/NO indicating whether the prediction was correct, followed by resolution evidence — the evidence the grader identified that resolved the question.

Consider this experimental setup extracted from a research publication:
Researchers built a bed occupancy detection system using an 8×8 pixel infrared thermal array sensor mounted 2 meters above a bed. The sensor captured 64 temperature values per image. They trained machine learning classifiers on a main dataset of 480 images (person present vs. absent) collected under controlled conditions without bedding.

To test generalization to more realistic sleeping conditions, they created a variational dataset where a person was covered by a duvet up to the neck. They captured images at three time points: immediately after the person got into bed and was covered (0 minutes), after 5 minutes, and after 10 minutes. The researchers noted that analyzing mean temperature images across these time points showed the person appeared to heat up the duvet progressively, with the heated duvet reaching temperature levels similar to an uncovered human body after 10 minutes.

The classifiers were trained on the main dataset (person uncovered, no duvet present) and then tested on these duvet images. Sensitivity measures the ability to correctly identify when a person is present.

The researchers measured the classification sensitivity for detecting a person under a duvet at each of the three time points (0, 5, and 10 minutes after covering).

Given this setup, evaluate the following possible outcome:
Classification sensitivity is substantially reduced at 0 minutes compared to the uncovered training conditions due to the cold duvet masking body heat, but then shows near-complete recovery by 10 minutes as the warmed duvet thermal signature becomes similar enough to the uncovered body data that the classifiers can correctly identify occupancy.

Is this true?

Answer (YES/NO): NO